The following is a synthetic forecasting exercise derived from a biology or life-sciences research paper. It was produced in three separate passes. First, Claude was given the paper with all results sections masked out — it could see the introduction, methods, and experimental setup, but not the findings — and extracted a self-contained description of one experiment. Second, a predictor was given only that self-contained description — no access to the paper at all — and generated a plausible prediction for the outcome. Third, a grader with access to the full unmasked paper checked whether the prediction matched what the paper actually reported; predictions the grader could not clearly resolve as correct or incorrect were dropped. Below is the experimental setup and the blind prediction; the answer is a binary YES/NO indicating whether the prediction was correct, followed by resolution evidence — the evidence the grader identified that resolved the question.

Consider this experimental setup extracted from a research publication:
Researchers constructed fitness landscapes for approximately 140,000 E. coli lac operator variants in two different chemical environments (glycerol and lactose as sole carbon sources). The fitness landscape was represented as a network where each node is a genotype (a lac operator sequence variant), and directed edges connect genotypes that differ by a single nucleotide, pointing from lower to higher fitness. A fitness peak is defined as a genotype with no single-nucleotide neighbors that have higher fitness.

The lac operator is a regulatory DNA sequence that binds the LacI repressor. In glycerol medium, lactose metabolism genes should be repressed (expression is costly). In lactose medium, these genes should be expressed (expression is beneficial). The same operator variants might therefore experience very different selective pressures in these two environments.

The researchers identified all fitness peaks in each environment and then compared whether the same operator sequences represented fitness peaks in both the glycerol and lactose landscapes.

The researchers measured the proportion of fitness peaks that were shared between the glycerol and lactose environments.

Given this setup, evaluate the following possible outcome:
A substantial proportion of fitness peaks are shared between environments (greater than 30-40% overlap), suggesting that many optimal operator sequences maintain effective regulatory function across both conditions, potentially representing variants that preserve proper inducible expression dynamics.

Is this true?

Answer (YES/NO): NO